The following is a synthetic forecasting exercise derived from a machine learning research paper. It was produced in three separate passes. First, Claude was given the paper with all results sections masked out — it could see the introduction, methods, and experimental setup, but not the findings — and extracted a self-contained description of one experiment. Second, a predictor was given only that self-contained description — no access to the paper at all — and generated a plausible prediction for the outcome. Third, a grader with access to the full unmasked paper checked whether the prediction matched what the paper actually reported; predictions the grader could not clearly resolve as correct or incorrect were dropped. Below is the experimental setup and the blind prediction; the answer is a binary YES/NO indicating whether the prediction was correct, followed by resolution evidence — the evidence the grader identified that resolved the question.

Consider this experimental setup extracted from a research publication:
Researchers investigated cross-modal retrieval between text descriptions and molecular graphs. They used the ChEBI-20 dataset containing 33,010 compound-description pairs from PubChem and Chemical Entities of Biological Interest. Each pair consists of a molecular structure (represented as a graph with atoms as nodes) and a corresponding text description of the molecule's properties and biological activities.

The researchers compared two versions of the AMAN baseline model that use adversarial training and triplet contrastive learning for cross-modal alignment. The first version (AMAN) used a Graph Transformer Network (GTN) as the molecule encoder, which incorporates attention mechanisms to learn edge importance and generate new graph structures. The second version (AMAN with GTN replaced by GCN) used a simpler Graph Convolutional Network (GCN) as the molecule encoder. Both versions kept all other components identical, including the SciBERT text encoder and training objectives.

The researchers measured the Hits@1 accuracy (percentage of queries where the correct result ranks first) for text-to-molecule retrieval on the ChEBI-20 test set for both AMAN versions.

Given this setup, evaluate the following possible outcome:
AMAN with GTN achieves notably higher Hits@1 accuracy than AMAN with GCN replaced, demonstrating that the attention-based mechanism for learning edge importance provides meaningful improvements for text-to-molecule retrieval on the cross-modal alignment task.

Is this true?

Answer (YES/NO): NO